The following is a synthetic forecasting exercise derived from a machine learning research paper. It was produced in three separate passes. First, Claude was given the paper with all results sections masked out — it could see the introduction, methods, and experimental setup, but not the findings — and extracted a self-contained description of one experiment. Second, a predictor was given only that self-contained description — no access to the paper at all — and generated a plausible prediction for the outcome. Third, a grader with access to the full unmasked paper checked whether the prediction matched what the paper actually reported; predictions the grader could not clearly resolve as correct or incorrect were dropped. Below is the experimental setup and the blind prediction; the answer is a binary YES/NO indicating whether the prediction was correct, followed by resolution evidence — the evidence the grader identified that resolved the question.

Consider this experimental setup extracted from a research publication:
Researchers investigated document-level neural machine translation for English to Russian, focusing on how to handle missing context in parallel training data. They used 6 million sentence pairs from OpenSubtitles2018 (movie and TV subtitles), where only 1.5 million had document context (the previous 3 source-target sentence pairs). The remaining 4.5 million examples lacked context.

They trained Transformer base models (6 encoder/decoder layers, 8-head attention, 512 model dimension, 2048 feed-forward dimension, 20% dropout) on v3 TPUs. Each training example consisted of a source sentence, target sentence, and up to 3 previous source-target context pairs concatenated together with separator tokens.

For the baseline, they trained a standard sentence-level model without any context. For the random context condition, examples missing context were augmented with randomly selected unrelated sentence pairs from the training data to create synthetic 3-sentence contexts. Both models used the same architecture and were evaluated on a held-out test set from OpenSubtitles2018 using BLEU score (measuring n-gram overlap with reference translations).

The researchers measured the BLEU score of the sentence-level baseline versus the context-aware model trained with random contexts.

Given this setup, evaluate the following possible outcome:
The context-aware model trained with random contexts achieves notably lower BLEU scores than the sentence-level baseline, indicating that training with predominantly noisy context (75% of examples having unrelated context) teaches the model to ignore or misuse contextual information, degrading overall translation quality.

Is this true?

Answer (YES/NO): NO